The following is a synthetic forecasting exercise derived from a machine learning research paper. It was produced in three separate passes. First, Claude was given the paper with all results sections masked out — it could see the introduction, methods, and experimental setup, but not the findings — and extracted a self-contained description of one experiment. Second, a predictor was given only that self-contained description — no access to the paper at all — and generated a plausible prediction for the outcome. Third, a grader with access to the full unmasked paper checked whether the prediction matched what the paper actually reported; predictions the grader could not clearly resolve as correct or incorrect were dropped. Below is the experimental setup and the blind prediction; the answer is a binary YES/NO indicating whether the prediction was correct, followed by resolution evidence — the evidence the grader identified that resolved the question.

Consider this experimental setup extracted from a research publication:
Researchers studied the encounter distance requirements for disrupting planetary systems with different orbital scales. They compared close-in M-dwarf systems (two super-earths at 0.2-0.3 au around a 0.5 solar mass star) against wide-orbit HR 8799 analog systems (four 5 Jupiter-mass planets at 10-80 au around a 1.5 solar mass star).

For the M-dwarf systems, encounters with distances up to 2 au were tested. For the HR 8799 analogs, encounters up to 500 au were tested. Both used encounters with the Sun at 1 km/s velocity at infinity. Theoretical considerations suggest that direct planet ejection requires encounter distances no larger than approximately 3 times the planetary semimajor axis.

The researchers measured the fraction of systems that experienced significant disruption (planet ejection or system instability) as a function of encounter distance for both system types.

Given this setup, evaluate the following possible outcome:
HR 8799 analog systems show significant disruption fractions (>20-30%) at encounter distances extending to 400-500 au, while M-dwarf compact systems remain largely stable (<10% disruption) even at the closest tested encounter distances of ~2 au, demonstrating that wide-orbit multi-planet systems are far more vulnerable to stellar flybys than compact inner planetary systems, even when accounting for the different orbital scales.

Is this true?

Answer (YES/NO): NO